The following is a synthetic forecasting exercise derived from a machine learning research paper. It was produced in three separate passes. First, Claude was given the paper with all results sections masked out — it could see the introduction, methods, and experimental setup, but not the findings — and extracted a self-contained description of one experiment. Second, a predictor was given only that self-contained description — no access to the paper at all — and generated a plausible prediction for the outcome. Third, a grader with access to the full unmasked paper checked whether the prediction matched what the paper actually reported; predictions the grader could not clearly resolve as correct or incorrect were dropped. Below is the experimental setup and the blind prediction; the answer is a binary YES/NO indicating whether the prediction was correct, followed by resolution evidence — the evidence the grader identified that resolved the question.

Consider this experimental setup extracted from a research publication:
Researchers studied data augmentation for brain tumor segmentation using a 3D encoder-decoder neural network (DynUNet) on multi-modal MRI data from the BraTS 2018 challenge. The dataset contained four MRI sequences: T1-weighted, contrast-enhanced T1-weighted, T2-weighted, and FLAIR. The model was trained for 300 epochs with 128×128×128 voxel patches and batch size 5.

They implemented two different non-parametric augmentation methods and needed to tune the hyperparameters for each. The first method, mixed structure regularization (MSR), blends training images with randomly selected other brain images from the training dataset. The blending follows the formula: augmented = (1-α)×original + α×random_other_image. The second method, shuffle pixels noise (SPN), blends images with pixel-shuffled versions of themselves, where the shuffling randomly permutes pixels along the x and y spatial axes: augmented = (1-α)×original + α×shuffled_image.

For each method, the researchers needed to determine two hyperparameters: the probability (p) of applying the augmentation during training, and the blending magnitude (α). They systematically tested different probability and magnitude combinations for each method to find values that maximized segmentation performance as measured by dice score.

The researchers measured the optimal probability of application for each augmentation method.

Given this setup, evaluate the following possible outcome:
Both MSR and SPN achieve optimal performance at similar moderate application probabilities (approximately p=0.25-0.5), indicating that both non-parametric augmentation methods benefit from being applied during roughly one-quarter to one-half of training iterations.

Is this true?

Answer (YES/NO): NO